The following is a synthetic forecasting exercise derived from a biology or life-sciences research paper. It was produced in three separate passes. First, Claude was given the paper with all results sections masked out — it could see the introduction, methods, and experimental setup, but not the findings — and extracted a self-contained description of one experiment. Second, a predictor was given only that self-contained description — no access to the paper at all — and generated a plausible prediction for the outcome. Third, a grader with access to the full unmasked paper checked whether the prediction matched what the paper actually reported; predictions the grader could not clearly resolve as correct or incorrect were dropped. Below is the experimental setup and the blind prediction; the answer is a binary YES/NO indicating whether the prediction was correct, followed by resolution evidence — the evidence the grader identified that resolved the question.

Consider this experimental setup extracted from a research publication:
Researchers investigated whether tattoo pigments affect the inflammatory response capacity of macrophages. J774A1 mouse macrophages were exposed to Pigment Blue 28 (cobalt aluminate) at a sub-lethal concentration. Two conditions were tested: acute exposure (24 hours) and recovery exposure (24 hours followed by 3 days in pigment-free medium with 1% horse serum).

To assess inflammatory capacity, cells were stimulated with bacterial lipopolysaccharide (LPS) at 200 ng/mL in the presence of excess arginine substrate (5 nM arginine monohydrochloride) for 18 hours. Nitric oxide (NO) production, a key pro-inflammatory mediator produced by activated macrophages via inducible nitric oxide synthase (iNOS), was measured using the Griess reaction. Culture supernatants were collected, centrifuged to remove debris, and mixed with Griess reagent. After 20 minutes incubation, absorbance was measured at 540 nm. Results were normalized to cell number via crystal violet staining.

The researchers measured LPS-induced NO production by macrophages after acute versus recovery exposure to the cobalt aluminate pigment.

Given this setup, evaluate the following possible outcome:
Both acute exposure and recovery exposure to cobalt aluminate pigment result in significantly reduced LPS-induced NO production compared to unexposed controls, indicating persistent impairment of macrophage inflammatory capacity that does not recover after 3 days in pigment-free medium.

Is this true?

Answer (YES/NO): NO